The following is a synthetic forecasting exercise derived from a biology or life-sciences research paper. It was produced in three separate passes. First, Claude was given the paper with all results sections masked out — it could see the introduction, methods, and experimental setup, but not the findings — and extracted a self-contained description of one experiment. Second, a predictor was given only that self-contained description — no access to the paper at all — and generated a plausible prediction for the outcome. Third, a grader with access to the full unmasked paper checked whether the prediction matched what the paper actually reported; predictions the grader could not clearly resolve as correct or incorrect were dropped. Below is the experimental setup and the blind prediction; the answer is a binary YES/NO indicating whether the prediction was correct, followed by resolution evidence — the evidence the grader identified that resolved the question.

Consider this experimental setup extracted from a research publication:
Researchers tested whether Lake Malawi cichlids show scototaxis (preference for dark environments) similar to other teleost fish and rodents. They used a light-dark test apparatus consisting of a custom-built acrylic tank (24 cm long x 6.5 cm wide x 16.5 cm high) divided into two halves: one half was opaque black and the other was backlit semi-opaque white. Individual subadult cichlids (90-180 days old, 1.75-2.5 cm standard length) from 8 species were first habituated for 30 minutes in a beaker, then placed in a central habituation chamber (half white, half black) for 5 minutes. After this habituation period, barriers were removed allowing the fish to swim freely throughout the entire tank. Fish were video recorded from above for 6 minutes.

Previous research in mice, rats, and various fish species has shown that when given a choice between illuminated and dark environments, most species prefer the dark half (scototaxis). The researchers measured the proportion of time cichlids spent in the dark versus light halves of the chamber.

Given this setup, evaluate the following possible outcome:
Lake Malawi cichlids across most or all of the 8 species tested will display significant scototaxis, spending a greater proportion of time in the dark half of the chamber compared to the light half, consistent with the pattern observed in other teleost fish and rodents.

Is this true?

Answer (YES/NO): YES